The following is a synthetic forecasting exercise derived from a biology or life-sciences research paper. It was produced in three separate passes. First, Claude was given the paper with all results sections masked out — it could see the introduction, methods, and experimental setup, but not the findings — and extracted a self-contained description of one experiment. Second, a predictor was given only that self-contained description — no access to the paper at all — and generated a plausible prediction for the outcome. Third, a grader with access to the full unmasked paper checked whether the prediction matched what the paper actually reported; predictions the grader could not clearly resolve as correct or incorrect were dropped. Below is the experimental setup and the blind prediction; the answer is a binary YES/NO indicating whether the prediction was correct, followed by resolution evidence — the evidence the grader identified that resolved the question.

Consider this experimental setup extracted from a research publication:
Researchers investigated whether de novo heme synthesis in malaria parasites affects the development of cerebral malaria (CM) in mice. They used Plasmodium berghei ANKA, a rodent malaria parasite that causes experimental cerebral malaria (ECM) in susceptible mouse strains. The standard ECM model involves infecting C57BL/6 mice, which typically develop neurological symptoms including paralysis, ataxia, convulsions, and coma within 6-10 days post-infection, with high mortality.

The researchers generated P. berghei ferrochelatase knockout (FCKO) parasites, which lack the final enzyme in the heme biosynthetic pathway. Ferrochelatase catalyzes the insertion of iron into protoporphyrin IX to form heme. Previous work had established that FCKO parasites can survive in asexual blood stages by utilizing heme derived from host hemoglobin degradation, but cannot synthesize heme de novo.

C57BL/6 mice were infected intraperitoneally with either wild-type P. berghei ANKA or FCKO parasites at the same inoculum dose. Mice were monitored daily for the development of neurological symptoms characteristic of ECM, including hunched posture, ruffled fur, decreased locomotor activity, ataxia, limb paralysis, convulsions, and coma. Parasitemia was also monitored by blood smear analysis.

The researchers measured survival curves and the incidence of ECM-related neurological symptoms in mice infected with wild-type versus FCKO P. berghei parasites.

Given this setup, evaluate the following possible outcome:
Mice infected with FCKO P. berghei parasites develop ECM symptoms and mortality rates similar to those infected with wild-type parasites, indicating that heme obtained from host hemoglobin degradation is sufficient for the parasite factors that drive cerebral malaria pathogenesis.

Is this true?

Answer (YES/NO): NO